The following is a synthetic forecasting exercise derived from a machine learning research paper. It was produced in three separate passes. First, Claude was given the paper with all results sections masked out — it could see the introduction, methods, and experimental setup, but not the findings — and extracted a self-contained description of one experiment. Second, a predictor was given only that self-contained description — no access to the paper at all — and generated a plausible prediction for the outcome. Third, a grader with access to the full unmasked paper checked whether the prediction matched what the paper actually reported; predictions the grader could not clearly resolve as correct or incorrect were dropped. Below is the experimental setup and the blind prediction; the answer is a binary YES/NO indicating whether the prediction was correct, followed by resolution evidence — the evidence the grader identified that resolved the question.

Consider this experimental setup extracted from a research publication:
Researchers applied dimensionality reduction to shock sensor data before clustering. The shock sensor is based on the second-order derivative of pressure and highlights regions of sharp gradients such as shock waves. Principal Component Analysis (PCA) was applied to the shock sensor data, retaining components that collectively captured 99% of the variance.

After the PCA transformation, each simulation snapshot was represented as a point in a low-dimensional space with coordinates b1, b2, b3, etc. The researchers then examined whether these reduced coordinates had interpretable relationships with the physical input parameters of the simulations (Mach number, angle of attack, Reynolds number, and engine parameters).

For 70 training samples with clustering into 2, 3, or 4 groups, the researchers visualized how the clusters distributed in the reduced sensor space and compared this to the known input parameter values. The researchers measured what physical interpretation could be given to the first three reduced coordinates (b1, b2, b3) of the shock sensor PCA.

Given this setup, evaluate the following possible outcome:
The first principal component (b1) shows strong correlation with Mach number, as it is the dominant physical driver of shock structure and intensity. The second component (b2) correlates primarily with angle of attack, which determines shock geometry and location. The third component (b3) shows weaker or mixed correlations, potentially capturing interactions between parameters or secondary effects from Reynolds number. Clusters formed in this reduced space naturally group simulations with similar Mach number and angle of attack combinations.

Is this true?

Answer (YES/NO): NO